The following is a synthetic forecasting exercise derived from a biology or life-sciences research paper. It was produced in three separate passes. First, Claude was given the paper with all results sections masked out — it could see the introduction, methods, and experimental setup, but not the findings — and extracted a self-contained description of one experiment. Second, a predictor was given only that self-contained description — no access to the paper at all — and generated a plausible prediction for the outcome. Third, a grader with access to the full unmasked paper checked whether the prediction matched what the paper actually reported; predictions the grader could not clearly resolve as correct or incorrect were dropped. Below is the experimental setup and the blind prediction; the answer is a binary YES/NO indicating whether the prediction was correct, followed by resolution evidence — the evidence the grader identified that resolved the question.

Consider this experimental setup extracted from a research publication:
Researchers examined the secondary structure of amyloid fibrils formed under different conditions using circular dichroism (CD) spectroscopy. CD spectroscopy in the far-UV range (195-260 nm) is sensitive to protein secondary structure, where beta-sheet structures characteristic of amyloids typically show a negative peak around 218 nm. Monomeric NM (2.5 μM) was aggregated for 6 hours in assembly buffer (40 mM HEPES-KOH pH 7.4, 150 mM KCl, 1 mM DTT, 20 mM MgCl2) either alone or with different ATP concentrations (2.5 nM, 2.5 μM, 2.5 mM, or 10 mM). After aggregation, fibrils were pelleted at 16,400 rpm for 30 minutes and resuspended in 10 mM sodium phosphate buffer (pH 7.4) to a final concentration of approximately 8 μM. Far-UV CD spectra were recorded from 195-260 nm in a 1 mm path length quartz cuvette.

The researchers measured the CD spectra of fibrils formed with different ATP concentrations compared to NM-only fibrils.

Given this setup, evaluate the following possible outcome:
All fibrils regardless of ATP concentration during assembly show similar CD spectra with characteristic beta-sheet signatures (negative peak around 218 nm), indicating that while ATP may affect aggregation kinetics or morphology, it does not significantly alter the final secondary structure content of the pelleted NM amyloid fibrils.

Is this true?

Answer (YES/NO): NO